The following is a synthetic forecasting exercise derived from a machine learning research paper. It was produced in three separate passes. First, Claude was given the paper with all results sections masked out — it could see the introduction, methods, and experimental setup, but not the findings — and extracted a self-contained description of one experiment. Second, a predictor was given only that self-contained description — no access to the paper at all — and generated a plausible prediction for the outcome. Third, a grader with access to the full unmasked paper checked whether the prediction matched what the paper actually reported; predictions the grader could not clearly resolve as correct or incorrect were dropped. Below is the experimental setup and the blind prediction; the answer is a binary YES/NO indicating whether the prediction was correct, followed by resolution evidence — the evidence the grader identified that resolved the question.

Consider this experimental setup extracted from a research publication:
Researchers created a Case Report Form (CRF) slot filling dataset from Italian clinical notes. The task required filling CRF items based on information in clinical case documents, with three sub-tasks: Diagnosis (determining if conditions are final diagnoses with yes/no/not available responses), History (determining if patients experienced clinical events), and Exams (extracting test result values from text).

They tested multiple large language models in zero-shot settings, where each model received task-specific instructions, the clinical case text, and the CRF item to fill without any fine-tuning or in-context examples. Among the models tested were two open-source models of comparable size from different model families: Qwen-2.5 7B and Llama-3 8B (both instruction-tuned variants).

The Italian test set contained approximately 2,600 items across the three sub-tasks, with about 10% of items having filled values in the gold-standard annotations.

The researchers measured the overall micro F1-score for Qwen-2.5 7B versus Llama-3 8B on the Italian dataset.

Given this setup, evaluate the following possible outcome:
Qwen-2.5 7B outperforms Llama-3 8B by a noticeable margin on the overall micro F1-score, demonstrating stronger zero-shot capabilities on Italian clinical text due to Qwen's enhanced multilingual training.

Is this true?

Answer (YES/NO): NO